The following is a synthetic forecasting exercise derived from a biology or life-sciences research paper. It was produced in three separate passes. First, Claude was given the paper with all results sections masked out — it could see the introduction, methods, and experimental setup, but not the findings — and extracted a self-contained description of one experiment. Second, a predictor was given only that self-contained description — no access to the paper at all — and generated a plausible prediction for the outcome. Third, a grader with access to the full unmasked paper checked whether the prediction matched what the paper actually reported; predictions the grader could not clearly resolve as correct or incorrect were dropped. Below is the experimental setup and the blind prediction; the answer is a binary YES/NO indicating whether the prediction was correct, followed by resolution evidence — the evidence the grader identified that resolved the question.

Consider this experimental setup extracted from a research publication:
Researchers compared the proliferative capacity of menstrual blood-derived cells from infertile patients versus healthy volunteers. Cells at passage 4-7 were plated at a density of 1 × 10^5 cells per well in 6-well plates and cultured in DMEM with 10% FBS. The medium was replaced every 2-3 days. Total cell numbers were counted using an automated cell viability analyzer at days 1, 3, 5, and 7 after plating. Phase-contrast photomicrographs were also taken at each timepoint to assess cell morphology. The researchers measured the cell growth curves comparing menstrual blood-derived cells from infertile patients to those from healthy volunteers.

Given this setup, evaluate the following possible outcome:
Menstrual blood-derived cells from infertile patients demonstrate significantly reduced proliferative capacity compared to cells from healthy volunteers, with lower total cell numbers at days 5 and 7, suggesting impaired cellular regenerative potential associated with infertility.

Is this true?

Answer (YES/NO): NO